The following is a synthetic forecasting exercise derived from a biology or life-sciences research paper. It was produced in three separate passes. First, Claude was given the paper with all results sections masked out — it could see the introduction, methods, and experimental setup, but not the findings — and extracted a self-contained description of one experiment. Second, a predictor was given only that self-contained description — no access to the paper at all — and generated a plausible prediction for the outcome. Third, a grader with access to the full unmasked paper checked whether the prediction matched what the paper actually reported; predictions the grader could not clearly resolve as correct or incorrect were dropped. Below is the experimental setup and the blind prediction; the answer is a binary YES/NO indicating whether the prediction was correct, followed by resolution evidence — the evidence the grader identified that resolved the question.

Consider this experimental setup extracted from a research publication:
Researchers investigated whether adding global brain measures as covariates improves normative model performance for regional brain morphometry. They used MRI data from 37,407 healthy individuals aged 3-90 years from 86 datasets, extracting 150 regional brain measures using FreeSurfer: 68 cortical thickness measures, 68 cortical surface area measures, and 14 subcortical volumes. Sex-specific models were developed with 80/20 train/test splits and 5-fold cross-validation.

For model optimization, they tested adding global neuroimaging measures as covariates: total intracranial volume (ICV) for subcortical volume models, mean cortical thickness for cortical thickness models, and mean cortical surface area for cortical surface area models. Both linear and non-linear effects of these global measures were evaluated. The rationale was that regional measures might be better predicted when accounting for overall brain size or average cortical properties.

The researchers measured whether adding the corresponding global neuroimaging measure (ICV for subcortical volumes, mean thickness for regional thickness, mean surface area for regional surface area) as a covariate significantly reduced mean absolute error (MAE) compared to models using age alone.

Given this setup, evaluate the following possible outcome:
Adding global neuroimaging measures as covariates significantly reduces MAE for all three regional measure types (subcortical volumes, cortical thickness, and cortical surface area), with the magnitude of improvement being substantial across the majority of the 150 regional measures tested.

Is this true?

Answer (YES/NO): YES